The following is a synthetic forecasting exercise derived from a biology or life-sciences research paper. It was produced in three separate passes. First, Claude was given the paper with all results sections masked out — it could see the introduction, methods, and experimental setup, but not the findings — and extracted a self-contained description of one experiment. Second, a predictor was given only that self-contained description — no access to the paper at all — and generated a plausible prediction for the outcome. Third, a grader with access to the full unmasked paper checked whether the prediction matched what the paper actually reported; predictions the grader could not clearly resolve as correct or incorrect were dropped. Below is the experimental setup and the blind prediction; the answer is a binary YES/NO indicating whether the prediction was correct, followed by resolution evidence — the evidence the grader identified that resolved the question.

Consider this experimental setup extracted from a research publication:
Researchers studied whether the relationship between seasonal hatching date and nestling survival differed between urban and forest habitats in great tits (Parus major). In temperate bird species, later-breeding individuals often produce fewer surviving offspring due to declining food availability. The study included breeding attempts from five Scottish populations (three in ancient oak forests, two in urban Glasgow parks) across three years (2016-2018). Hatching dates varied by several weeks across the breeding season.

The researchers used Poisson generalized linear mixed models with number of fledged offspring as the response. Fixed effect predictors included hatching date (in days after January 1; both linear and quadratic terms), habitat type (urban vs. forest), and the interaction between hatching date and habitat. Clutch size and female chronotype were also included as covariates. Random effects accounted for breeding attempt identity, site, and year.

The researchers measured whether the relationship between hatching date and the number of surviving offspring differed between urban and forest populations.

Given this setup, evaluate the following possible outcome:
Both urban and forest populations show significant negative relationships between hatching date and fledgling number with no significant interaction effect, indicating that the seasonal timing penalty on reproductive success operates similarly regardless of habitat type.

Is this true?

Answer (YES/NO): NO